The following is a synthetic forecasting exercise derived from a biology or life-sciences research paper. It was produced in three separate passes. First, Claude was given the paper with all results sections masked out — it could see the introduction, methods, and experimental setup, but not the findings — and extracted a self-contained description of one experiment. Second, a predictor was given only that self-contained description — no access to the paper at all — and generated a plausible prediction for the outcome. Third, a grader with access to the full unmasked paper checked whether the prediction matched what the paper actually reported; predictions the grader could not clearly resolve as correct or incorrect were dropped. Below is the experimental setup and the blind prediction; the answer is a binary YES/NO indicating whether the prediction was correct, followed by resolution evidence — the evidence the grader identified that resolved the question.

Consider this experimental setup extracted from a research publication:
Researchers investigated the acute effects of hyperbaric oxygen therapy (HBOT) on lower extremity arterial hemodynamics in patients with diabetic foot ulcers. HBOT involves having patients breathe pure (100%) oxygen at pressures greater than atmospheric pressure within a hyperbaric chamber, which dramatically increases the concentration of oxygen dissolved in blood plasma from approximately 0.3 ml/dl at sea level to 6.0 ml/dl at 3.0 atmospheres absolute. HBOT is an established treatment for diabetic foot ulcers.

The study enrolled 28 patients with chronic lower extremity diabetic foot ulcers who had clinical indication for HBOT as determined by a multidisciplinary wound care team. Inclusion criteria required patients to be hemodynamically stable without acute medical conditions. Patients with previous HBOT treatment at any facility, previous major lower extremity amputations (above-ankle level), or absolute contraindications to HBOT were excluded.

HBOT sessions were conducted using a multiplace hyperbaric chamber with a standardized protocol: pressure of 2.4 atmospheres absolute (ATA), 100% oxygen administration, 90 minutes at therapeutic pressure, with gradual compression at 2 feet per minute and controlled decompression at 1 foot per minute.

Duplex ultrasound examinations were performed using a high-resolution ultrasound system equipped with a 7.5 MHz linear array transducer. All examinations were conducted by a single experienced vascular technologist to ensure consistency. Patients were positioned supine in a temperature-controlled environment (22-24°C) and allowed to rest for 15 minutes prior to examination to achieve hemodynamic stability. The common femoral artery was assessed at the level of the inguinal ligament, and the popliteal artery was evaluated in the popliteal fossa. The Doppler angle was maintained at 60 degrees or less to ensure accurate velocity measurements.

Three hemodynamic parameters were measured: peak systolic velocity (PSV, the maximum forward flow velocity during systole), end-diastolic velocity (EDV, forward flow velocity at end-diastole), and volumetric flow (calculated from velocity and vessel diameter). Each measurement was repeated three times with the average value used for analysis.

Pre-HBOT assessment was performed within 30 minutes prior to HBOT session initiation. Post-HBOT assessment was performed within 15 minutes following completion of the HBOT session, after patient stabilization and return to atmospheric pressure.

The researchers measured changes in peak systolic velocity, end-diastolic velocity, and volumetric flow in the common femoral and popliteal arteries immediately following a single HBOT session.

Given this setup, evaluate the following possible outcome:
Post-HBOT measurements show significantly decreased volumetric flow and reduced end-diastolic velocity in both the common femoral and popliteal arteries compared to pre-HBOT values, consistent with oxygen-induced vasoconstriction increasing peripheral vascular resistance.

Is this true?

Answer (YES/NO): NO